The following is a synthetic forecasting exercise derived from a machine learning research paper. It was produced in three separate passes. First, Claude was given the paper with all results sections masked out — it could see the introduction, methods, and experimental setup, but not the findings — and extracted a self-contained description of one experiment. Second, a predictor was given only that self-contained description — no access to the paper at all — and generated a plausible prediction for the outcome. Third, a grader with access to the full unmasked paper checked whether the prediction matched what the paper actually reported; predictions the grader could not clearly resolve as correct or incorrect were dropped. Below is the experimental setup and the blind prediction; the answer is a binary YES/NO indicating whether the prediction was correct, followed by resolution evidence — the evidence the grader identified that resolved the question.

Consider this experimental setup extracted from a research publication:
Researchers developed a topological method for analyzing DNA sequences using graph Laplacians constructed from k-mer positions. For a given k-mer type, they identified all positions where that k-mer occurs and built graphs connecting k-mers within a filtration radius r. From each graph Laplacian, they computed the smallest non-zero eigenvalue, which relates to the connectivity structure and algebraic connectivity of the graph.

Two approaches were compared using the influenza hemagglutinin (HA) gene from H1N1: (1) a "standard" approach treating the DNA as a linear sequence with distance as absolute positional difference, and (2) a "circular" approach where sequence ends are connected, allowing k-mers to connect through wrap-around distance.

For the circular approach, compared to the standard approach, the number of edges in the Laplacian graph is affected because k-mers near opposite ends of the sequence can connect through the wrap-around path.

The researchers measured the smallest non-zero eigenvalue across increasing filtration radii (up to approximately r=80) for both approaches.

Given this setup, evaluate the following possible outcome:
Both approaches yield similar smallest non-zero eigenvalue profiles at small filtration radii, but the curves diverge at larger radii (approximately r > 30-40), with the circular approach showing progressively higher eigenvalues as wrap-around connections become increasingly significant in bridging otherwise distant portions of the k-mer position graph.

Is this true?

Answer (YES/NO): YES